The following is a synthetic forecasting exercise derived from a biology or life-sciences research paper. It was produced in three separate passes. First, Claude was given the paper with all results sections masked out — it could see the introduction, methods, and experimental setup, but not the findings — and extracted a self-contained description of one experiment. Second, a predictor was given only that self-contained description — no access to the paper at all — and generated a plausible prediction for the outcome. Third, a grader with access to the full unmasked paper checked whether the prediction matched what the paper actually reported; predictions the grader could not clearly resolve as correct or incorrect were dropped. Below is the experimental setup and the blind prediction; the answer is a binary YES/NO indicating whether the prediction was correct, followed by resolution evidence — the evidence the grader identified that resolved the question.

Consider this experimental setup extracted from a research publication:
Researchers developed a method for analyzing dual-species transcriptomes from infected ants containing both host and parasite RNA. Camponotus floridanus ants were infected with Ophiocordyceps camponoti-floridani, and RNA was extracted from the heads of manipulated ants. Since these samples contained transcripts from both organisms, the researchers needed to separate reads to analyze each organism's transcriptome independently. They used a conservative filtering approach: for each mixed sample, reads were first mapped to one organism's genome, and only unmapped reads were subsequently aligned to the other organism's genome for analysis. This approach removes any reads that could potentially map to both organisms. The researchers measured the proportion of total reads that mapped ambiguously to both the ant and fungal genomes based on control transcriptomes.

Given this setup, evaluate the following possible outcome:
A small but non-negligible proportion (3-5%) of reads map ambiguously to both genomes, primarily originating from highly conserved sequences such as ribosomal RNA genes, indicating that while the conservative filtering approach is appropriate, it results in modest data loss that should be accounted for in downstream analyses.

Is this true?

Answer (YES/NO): NO